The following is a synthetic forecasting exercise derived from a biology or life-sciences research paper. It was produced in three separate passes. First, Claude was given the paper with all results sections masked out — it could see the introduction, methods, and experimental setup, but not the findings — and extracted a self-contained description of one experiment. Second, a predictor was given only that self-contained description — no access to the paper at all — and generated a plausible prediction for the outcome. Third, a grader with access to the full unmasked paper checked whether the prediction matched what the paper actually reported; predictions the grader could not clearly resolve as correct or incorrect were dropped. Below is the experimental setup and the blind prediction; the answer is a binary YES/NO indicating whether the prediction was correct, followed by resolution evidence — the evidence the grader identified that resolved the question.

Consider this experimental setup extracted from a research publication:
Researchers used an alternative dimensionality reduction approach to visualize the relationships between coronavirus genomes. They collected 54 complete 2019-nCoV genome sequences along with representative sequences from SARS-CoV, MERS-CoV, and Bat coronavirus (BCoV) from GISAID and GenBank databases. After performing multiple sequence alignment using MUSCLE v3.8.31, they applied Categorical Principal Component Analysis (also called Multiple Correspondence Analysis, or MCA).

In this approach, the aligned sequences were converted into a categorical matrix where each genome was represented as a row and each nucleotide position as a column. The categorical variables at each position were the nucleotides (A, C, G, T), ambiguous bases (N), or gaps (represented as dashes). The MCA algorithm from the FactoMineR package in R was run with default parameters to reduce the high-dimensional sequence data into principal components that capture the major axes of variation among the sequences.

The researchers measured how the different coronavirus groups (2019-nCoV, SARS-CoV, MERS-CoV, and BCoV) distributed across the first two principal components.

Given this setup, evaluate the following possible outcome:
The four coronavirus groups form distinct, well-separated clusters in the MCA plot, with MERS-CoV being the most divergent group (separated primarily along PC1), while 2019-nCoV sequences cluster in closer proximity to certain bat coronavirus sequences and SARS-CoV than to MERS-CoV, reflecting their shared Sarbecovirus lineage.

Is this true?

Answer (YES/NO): NO